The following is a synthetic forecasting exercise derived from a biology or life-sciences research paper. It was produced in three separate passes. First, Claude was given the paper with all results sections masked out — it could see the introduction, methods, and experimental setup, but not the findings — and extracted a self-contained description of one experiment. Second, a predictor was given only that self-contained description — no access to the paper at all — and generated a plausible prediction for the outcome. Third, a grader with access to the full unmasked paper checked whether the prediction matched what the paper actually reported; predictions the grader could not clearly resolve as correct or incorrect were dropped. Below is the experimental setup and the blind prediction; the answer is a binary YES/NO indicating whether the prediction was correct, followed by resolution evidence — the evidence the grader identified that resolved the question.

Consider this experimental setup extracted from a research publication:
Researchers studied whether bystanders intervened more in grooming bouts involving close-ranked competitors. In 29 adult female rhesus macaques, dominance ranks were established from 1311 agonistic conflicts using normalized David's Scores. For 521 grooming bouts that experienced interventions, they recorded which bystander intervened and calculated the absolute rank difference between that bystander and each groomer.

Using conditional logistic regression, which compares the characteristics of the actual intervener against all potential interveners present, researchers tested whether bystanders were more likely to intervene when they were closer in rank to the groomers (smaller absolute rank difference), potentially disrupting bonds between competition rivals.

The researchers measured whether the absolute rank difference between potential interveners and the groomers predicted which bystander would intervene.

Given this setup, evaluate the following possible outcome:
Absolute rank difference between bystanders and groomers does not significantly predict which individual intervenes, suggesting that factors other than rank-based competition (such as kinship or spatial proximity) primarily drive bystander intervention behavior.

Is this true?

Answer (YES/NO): NO